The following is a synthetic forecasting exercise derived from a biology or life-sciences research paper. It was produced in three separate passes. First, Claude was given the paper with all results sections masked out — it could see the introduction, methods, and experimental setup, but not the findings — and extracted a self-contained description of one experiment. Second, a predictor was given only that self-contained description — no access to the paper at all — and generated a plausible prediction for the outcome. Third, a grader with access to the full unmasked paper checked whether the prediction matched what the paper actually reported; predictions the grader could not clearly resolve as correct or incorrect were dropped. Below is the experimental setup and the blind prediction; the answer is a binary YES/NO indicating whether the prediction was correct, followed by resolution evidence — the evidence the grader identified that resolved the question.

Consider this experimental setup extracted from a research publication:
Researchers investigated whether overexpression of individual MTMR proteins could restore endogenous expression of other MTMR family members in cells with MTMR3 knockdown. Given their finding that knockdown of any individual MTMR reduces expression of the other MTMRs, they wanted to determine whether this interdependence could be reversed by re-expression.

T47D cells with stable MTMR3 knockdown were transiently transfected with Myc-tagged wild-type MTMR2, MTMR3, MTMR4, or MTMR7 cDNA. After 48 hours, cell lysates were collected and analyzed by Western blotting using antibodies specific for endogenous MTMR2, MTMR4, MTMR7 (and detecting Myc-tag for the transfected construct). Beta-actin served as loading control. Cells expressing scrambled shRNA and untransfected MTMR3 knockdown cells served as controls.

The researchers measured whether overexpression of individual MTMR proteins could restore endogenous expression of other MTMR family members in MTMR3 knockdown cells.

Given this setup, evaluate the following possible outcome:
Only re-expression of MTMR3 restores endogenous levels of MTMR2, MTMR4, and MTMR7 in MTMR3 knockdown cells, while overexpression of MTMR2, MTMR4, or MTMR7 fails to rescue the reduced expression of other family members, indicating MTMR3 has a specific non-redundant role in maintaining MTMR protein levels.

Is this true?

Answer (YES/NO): NO